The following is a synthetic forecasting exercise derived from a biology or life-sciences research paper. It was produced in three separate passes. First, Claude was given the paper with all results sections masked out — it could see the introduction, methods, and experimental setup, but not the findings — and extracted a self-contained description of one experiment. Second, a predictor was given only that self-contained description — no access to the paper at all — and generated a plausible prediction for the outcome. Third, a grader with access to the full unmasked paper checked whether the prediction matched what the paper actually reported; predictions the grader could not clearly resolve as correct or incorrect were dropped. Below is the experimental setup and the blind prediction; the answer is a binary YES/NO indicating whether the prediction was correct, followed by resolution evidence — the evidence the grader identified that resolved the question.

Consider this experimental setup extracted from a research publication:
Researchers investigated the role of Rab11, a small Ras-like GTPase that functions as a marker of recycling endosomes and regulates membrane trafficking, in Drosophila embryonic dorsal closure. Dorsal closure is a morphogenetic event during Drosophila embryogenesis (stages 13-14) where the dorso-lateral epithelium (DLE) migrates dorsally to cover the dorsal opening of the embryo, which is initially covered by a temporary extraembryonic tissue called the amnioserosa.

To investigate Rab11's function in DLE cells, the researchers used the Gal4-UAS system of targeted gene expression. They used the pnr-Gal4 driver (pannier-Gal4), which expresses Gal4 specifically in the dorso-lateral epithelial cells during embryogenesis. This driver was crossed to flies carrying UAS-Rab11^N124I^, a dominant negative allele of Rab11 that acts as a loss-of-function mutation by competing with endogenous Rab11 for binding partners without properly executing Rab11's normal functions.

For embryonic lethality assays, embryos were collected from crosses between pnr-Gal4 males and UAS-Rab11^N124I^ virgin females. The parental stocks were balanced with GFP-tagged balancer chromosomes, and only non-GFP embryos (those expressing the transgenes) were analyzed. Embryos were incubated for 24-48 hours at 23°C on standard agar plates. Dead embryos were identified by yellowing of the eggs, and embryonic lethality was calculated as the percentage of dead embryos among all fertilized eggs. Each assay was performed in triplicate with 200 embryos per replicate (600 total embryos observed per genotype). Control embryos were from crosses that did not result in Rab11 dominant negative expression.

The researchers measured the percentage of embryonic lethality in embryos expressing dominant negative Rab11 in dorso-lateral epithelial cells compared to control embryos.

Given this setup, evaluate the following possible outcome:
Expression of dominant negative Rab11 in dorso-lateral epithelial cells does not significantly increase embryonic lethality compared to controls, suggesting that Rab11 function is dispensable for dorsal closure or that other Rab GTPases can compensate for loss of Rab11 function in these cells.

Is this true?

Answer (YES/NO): NO